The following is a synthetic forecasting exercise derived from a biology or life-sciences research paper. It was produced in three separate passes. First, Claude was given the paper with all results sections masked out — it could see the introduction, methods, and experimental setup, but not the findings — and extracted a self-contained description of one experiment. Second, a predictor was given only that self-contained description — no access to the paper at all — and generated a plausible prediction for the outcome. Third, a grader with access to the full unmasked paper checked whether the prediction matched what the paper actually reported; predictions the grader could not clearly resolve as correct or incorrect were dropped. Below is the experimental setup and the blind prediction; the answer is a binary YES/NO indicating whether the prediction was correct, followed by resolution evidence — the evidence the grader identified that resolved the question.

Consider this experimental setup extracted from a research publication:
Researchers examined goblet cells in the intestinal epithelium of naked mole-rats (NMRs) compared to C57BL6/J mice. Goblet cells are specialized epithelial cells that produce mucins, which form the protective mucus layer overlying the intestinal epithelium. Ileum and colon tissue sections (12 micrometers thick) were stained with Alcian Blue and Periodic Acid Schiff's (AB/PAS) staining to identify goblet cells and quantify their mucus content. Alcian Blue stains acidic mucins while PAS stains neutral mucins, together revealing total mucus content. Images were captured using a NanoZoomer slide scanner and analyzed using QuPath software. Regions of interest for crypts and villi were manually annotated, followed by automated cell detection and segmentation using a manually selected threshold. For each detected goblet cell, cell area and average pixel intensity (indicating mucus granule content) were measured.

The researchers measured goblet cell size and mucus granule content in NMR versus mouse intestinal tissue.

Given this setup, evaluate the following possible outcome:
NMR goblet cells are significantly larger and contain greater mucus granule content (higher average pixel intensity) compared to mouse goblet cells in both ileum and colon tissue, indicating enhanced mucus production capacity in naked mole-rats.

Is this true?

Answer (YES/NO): YES